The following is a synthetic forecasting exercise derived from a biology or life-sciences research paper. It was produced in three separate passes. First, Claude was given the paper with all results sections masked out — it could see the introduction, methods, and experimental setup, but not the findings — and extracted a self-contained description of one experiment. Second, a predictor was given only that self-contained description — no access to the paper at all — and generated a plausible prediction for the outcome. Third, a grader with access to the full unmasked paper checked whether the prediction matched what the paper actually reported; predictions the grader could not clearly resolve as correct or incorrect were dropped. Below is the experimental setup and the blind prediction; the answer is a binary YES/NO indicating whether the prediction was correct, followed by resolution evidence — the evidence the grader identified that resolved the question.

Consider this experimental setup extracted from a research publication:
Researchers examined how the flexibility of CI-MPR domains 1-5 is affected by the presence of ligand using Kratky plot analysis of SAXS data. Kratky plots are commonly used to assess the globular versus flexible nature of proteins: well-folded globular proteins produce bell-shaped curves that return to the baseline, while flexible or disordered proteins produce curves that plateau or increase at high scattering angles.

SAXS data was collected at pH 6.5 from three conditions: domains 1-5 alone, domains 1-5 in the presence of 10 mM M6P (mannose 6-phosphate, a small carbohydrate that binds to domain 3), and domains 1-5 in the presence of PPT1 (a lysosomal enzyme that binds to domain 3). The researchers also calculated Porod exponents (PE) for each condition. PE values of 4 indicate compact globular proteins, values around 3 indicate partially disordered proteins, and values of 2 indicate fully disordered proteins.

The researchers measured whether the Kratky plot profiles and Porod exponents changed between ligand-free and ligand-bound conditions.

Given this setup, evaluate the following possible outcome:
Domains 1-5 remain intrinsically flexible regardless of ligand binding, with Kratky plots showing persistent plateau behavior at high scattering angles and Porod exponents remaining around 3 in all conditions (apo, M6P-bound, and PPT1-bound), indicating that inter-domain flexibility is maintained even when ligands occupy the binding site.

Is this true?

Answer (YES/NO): YES